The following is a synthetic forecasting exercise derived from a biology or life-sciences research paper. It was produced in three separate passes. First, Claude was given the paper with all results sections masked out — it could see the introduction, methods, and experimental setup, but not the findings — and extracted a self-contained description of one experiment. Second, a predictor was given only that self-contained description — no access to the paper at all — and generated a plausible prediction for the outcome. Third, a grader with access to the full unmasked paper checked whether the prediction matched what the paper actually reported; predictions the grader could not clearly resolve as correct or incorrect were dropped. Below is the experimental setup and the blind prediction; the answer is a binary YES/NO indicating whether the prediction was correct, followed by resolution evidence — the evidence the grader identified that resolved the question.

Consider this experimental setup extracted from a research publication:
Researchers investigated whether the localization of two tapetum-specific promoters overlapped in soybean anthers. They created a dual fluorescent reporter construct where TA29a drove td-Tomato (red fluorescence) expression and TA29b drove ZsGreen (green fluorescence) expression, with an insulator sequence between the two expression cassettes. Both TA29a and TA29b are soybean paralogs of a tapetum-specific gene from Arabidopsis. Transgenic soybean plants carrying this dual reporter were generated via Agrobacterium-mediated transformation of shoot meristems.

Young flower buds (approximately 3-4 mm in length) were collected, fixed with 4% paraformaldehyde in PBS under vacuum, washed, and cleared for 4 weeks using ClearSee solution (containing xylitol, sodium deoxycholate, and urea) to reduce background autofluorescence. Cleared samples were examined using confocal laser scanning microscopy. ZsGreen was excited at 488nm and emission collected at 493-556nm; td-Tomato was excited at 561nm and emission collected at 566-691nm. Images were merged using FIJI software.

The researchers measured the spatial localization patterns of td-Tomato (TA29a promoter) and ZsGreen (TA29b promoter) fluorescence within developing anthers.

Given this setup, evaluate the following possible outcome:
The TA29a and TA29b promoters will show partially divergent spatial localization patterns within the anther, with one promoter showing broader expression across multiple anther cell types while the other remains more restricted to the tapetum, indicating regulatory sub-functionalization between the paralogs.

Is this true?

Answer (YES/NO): NO